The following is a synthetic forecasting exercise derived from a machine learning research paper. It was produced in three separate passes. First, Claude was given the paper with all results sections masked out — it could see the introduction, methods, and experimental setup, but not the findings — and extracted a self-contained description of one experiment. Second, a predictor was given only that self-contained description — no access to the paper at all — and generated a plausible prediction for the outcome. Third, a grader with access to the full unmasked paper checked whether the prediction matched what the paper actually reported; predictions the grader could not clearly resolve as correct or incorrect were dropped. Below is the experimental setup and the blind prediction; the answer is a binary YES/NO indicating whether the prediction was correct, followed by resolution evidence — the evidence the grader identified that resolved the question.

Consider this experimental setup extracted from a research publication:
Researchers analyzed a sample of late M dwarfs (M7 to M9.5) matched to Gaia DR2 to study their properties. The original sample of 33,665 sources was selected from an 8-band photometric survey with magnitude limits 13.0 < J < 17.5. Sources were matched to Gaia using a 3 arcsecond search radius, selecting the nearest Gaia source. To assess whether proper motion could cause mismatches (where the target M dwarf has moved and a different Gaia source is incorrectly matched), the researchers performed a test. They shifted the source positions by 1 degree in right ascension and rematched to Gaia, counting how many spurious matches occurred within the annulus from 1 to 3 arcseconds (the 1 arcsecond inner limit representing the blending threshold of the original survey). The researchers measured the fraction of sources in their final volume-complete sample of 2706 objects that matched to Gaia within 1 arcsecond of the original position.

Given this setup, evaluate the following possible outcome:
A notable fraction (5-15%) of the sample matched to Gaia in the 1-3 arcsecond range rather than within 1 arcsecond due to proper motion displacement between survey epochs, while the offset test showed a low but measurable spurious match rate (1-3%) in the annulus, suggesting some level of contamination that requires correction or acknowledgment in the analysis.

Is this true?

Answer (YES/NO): NO